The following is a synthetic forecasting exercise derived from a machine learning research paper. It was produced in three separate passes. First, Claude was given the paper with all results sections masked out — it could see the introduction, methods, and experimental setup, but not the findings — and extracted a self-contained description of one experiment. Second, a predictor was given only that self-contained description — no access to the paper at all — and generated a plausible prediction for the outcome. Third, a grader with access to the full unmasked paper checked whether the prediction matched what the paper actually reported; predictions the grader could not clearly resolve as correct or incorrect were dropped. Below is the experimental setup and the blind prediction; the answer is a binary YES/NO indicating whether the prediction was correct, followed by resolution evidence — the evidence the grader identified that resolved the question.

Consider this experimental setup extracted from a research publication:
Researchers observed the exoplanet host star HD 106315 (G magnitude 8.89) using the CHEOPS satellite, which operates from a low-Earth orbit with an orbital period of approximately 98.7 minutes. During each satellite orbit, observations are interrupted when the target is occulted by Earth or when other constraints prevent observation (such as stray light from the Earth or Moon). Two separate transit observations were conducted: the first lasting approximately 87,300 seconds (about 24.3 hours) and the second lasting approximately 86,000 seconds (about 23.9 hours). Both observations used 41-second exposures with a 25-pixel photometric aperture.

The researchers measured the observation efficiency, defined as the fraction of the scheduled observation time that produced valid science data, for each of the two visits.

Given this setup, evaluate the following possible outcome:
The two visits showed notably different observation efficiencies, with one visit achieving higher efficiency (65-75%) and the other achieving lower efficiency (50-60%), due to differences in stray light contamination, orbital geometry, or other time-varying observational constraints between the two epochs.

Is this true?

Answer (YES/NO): NO